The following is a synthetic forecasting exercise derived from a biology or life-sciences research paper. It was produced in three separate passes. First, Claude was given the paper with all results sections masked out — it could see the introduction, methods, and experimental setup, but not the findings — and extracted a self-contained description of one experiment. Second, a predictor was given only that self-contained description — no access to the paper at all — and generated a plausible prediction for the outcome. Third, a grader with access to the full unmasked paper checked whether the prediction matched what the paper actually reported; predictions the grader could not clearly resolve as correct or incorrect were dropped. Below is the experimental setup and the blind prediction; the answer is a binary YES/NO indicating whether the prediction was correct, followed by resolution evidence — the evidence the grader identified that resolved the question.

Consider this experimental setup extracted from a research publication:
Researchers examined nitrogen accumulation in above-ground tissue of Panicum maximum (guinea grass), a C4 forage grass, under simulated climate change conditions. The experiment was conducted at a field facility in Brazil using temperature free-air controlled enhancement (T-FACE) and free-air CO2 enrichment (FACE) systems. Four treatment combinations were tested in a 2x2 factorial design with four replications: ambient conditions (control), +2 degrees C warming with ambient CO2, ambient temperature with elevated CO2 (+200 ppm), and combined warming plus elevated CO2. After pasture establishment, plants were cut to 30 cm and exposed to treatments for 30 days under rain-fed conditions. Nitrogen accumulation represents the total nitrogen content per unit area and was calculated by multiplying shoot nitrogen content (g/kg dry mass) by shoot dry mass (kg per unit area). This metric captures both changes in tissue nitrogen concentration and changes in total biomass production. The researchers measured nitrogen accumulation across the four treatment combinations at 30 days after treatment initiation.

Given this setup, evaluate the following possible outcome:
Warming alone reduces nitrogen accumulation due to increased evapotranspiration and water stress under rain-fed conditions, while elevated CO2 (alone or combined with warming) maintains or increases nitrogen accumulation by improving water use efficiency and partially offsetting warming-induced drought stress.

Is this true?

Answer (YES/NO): NO